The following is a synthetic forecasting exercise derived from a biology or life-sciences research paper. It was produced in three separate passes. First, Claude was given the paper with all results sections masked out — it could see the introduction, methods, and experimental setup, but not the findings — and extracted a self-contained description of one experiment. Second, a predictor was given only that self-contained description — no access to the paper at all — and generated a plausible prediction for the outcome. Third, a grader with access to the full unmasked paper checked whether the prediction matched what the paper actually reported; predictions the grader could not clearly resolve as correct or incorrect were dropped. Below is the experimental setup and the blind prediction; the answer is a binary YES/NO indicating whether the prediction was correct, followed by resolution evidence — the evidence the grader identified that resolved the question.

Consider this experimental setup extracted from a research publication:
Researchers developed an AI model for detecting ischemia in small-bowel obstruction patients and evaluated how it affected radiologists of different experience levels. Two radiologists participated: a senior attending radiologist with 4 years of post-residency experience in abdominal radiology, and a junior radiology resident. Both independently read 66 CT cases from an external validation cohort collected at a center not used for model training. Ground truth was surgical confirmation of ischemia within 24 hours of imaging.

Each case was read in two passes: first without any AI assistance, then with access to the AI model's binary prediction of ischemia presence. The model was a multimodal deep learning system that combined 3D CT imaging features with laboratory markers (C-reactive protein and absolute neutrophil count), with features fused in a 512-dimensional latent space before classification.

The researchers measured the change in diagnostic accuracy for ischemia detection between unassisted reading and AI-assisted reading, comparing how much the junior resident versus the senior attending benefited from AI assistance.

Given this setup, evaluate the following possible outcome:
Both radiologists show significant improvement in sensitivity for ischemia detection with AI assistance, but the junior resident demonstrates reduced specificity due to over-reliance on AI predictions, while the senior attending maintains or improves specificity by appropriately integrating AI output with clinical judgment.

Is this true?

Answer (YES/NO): NO